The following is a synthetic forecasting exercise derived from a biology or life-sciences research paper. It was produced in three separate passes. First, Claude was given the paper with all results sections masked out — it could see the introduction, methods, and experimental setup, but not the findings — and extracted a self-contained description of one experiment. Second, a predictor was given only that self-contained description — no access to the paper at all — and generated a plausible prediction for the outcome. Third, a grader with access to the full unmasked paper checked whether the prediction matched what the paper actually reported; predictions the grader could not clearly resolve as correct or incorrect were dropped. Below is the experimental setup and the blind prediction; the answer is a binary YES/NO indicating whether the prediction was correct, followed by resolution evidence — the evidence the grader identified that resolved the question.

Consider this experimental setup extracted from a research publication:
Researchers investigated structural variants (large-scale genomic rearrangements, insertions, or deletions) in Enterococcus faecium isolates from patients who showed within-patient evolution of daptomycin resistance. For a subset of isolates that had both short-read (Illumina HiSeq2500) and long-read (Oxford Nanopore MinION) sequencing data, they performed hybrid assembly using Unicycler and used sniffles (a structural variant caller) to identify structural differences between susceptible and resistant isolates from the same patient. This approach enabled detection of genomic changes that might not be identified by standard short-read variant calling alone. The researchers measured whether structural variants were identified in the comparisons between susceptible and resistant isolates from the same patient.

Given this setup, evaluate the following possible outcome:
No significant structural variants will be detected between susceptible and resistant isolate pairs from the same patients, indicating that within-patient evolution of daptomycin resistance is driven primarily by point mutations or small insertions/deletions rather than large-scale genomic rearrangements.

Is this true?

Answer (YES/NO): NO